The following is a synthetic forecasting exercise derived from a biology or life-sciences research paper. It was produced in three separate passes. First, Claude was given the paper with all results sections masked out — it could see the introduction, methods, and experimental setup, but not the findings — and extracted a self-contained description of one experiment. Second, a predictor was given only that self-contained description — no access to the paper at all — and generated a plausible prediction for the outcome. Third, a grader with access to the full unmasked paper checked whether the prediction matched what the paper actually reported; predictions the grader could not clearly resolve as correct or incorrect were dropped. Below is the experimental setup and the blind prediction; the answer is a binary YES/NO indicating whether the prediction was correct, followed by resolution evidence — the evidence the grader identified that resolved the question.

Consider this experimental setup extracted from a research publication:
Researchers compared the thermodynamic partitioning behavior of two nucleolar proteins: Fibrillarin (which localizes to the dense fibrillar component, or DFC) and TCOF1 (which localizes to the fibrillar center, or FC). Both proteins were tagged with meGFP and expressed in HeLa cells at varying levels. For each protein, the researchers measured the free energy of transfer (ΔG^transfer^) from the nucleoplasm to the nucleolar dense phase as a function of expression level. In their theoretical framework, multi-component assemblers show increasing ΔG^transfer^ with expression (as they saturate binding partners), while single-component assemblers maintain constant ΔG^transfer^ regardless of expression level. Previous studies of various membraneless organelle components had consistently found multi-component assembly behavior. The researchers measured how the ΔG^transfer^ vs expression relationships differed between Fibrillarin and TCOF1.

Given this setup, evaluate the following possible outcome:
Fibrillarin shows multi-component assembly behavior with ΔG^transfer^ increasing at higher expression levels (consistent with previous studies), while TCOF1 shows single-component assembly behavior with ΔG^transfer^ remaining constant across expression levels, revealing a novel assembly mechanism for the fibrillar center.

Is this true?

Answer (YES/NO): YES